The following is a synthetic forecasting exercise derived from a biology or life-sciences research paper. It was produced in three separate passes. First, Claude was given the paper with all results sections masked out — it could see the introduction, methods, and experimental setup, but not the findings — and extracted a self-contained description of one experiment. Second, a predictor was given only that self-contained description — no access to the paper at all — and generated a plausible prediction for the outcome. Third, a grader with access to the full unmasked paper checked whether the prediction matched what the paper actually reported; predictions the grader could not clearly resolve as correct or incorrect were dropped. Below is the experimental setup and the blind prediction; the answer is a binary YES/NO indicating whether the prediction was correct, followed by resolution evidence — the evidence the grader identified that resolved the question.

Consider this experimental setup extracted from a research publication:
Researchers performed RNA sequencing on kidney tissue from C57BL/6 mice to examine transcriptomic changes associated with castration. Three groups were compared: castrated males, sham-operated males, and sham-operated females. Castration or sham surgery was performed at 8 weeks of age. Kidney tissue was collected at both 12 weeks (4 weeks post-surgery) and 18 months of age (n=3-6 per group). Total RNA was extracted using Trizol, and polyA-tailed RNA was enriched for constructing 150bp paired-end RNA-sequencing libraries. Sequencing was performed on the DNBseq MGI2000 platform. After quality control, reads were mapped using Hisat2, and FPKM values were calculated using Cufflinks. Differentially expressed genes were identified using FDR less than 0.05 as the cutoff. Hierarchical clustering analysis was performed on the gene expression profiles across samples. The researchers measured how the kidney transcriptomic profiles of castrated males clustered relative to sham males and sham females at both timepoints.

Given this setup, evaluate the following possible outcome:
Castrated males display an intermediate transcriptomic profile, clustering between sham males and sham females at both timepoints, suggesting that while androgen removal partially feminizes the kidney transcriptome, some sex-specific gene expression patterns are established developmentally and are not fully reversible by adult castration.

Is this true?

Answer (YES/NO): NO